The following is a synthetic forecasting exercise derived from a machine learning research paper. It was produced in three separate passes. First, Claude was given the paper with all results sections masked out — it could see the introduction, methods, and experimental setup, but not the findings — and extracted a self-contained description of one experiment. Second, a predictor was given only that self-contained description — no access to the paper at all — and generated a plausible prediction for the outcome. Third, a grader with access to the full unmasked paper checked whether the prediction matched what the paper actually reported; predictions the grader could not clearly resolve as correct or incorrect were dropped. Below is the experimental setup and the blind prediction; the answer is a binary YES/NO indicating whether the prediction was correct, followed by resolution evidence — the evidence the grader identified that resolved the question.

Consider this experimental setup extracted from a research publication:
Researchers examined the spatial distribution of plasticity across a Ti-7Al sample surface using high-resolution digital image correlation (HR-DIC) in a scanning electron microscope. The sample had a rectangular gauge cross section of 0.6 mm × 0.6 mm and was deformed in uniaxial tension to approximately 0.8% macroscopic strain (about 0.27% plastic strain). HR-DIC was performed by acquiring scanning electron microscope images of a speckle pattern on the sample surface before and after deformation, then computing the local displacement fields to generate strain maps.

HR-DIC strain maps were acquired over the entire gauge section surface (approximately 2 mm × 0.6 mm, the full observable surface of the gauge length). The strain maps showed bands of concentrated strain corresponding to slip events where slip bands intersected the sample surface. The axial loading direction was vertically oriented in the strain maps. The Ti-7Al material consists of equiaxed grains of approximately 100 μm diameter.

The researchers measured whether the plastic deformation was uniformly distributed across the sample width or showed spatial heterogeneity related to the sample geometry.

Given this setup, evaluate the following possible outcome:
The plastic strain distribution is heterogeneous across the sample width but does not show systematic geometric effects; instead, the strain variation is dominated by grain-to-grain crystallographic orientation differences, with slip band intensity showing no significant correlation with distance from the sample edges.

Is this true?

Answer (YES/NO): NO